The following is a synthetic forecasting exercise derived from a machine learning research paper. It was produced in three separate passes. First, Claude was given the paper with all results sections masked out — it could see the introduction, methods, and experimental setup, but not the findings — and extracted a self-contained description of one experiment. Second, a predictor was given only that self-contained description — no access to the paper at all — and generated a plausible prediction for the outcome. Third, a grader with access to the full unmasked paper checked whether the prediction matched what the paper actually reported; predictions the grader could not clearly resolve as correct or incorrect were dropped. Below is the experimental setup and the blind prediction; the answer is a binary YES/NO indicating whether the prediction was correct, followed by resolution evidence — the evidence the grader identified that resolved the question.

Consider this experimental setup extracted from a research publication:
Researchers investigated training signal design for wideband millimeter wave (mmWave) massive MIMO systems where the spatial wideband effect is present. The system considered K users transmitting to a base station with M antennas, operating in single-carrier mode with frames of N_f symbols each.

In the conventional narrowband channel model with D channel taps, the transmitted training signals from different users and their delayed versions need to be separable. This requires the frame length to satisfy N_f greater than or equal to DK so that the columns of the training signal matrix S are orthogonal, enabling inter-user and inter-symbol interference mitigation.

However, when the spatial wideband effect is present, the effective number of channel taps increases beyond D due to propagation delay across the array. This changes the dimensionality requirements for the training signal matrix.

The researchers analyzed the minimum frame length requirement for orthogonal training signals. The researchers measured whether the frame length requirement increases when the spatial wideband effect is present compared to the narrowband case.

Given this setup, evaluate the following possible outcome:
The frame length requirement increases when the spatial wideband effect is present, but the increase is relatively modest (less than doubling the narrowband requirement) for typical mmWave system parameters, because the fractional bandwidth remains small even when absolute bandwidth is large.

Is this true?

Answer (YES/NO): NO